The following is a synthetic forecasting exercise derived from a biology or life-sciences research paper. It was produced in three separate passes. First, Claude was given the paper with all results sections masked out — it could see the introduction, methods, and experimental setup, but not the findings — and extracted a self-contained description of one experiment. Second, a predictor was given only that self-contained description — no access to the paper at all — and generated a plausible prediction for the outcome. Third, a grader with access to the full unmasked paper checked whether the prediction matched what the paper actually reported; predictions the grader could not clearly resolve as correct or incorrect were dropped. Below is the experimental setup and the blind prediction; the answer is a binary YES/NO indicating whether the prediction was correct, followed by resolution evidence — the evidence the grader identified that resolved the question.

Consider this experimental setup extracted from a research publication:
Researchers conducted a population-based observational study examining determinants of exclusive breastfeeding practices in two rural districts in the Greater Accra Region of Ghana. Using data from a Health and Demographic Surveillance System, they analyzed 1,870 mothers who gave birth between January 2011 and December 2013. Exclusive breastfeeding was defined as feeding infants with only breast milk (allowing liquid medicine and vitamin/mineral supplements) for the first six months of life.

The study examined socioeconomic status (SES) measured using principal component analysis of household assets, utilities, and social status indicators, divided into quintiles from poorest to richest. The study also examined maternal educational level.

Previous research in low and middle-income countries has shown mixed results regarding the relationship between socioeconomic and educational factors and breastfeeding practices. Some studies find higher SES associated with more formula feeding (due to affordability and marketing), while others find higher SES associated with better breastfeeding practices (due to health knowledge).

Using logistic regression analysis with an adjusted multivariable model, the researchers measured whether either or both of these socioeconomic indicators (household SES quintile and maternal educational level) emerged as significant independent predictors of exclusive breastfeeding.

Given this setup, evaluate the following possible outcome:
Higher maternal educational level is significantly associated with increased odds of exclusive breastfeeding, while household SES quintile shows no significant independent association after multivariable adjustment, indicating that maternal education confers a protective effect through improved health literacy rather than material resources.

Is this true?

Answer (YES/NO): NO